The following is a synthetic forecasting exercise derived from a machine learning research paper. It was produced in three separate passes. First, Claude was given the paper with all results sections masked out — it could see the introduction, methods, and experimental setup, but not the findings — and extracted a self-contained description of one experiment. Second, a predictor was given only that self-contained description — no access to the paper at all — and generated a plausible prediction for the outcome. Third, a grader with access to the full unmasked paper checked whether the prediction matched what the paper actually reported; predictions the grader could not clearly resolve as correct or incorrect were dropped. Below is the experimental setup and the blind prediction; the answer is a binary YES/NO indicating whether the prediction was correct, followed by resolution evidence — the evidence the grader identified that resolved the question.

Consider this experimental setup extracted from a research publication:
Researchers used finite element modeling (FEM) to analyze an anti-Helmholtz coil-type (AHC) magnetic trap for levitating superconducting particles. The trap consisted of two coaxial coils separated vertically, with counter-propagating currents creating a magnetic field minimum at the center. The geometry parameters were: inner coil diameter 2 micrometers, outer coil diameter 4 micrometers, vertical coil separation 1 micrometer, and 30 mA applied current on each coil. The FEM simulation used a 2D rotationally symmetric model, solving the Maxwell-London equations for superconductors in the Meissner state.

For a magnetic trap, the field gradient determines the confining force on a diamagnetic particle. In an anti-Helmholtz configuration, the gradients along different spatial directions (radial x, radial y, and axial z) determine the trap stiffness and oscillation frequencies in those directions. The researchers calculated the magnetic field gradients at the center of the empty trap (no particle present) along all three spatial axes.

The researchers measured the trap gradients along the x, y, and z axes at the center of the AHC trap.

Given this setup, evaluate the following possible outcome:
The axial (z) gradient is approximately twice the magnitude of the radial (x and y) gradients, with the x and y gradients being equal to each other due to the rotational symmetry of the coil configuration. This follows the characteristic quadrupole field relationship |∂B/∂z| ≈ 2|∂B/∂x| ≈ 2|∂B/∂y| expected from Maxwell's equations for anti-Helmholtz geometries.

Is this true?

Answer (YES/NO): YES